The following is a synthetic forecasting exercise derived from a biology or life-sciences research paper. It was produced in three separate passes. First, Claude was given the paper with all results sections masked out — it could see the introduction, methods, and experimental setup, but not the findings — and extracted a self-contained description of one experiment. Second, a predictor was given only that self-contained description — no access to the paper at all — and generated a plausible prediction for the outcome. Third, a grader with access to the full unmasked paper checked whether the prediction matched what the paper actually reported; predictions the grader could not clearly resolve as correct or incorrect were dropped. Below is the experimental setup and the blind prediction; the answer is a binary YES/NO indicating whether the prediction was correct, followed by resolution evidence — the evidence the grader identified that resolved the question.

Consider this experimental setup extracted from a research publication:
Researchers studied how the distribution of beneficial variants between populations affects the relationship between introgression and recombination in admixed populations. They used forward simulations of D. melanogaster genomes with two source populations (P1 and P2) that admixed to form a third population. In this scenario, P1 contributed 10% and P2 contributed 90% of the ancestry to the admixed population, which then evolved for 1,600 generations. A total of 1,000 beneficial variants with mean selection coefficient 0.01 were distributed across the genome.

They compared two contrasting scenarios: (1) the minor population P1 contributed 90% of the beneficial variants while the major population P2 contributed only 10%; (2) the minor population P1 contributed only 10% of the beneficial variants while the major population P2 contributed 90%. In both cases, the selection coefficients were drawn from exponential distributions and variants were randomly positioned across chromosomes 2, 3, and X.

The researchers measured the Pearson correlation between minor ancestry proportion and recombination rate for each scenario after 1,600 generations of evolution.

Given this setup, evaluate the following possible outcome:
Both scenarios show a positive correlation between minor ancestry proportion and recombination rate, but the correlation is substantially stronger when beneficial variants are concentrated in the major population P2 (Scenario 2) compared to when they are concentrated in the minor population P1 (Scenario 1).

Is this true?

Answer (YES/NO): NO